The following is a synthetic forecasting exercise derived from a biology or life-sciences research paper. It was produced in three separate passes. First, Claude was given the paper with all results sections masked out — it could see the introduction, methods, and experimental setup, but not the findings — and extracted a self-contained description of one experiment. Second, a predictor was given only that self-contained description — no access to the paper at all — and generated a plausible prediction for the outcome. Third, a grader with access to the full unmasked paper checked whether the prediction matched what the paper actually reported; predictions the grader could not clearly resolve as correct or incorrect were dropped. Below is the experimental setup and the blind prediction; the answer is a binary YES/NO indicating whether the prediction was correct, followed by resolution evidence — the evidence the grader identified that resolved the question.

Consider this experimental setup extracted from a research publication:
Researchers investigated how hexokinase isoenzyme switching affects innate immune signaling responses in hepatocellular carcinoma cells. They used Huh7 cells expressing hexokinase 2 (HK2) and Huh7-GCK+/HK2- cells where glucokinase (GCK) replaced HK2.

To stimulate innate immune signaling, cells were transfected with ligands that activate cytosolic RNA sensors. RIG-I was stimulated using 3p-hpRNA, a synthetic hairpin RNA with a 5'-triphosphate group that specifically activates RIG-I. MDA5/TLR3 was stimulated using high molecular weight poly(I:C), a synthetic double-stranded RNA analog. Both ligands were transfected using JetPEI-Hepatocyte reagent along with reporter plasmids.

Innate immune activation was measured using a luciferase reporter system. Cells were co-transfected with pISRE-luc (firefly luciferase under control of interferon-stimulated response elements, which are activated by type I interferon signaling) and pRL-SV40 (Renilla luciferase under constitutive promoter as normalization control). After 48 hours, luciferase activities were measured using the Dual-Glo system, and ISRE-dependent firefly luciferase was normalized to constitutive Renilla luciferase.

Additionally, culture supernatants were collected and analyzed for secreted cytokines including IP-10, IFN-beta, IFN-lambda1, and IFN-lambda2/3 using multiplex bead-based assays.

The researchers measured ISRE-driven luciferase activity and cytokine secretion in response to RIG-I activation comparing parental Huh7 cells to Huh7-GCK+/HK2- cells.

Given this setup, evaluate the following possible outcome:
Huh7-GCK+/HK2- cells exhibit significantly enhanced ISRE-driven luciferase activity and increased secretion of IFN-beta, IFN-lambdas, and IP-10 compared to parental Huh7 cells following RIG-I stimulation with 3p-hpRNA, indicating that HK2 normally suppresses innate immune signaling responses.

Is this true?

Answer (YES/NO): YES